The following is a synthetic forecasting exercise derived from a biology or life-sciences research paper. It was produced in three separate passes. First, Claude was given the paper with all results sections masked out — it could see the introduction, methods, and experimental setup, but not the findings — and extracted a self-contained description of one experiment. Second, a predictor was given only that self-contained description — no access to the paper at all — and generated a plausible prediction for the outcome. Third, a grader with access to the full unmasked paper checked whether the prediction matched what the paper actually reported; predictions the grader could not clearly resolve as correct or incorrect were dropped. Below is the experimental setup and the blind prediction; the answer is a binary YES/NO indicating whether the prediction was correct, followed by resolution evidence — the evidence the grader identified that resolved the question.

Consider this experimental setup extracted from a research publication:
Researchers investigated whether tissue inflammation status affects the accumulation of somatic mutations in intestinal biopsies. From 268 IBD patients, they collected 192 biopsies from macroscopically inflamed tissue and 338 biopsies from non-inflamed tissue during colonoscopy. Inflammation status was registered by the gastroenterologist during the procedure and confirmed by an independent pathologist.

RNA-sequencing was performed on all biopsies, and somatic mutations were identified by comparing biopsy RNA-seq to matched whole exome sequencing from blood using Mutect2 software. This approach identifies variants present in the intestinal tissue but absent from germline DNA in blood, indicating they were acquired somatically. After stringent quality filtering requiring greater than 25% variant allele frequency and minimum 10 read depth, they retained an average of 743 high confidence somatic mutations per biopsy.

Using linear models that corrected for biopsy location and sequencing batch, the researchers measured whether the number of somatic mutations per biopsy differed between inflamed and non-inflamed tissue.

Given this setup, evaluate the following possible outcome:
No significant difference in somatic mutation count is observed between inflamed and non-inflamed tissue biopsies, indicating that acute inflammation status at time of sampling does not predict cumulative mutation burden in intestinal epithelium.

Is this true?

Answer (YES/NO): NO